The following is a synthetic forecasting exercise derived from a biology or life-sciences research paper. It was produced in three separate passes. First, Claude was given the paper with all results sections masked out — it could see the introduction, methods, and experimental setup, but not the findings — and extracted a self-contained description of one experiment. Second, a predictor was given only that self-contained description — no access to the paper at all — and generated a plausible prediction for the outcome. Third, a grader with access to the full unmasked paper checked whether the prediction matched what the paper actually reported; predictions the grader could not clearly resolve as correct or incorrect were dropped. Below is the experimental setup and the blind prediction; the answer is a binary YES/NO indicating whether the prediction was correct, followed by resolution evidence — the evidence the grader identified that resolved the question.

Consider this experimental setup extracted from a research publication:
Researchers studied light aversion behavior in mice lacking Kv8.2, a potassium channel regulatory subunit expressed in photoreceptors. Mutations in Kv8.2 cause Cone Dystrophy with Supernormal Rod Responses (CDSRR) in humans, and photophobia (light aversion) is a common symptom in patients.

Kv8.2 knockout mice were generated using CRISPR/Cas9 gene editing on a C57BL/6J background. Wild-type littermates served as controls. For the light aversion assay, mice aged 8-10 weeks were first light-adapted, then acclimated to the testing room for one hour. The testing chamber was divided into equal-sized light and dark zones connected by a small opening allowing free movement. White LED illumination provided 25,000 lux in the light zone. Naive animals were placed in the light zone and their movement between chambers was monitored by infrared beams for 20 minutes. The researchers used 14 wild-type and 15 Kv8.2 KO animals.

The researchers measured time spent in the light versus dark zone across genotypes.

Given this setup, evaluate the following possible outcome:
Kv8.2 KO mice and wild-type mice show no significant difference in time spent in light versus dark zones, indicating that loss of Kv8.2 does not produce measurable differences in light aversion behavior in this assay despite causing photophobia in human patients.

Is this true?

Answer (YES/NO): YES